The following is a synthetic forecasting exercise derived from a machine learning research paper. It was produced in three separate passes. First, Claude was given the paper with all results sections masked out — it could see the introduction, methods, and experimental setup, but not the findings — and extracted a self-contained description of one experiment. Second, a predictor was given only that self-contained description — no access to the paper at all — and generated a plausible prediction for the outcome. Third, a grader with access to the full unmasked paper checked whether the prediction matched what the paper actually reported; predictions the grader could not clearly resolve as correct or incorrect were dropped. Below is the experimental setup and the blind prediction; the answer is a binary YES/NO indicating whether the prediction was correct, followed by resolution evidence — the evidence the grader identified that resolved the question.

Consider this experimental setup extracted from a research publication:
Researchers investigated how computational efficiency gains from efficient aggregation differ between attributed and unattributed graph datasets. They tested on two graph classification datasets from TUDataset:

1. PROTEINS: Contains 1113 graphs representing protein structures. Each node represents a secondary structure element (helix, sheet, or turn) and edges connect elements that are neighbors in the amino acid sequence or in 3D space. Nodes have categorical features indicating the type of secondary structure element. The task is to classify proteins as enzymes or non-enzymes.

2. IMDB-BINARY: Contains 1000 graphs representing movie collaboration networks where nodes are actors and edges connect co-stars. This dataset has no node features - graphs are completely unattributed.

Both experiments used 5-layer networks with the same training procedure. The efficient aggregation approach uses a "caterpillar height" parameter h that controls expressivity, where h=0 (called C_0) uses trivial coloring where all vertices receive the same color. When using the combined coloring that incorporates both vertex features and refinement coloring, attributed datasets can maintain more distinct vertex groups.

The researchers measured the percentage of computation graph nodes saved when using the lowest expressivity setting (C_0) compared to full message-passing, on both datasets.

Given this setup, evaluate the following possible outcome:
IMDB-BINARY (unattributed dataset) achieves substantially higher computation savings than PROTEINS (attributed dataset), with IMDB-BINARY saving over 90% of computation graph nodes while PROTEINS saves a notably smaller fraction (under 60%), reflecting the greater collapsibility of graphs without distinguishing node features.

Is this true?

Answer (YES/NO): NO